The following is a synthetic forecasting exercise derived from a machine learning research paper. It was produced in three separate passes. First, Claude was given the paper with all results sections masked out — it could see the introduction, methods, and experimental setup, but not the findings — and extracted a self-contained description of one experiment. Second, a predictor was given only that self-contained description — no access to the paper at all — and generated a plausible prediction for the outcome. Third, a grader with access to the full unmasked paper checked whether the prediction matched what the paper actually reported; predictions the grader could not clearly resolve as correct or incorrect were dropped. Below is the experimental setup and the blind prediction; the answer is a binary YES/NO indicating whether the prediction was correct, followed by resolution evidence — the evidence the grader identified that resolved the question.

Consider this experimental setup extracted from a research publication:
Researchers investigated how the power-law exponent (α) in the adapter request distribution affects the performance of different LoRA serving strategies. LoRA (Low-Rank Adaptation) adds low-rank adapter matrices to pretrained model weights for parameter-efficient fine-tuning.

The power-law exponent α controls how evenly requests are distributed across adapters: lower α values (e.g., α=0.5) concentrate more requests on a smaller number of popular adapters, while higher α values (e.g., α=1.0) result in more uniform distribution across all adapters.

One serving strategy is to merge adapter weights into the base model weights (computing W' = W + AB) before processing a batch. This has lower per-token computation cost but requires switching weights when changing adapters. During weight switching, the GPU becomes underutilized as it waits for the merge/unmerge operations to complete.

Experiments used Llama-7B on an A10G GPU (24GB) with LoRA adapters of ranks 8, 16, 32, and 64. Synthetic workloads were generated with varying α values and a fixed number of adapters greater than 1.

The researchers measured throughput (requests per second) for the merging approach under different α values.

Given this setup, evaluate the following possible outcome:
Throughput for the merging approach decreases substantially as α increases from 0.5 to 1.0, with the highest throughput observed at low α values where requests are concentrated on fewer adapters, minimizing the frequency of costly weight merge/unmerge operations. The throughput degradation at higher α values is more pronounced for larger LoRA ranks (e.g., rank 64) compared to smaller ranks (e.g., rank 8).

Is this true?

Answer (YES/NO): NO